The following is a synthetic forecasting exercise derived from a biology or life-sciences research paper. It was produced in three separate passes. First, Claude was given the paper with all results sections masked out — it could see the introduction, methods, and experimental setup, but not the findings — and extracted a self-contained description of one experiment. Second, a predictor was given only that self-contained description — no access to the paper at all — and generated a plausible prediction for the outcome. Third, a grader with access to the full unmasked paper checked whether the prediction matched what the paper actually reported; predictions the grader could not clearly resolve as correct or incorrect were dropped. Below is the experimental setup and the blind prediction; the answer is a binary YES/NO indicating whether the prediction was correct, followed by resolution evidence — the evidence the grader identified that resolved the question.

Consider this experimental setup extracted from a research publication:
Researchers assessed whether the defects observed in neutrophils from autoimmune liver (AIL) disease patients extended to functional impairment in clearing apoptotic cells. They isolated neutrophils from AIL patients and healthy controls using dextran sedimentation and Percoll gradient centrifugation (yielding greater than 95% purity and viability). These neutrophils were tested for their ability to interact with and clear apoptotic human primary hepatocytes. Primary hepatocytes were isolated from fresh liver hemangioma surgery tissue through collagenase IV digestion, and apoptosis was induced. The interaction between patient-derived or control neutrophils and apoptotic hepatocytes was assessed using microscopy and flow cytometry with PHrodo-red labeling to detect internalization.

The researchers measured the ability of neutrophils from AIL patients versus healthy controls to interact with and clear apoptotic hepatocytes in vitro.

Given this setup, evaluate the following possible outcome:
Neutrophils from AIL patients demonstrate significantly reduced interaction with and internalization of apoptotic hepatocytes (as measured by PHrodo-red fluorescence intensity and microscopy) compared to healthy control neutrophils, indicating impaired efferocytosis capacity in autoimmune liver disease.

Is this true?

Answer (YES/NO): YES